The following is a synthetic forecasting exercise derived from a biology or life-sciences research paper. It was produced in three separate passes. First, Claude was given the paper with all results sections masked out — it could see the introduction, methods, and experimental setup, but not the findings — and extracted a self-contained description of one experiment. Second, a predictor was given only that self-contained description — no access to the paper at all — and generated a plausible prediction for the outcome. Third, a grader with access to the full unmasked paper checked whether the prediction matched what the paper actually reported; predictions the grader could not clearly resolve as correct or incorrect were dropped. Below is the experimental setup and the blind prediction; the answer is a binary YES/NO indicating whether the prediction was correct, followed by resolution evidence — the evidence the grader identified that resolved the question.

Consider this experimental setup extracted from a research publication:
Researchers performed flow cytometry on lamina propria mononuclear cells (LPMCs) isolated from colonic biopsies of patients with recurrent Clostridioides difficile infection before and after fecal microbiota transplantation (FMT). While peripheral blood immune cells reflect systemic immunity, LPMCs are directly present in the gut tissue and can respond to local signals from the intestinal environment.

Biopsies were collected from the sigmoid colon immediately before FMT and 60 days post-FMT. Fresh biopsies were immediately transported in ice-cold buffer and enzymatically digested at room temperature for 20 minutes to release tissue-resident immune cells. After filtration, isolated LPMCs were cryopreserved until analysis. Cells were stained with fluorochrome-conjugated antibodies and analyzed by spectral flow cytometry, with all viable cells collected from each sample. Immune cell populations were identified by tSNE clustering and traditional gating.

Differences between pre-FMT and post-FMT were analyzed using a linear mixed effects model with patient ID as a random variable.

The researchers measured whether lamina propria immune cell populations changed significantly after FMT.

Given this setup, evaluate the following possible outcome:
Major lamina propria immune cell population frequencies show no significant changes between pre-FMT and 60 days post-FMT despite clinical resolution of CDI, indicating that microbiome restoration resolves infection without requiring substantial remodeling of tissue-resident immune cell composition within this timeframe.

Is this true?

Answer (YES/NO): YES